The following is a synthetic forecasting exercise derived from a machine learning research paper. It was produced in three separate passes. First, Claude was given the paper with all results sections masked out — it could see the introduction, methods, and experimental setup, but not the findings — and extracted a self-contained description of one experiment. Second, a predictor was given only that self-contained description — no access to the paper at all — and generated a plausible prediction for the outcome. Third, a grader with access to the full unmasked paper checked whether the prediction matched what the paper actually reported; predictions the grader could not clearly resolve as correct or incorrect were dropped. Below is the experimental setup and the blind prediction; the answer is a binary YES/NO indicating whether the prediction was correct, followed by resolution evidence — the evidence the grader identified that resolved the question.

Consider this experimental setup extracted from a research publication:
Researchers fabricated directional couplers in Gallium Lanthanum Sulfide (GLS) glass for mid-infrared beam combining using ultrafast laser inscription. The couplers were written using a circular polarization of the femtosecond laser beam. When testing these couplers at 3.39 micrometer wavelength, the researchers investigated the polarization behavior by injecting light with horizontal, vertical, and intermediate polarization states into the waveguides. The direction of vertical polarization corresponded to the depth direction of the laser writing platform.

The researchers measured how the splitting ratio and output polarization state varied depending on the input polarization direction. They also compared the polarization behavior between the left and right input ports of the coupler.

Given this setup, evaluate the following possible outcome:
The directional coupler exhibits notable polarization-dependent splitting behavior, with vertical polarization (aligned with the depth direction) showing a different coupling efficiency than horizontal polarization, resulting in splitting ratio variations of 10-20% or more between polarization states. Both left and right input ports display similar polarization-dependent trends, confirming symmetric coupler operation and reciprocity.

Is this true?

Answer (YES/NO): NO